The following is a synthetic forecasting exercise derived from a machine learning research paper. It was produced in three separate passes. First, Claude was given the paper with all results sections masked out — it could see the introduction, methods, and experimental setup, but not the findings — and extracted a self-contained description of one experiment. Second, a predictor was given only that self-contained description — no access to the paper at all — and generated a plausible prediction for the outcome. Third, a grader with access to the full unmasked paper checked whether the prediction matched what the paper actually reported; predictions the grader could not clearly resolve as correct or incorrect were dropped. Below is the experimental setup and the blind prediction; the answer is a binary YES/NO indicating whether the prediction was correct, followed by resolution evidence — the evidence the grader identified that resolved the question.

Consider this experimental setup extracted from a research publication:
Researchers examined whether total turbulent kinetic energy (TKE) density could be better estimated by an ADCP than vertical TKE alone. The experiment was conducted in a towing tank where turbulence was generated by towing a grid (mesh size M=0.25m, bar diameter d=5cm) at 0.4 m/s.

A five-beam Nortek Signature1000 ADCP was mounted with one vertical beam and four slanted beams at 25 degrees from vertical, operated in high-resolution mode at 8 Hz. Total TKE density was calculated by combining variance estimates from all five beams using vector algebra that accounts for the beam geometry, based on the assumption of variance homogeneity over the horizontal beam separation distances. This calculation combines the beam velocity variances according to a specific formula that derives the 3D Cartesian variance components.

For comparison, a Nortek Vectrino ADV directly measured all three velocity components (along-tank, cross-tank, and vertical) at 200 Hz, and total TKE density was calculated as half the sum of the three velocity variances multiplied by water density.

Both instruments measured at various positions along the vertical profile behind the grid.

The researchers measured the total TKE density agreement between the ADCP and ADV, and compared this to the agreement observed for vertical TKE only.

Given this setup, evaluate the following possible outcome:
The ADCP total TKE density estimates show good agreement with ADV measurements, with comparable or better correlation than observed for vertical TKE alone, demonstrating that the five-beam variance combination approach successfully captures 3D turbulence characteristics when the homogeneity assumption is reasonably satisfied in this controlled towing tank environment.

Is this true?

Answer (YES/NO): NO